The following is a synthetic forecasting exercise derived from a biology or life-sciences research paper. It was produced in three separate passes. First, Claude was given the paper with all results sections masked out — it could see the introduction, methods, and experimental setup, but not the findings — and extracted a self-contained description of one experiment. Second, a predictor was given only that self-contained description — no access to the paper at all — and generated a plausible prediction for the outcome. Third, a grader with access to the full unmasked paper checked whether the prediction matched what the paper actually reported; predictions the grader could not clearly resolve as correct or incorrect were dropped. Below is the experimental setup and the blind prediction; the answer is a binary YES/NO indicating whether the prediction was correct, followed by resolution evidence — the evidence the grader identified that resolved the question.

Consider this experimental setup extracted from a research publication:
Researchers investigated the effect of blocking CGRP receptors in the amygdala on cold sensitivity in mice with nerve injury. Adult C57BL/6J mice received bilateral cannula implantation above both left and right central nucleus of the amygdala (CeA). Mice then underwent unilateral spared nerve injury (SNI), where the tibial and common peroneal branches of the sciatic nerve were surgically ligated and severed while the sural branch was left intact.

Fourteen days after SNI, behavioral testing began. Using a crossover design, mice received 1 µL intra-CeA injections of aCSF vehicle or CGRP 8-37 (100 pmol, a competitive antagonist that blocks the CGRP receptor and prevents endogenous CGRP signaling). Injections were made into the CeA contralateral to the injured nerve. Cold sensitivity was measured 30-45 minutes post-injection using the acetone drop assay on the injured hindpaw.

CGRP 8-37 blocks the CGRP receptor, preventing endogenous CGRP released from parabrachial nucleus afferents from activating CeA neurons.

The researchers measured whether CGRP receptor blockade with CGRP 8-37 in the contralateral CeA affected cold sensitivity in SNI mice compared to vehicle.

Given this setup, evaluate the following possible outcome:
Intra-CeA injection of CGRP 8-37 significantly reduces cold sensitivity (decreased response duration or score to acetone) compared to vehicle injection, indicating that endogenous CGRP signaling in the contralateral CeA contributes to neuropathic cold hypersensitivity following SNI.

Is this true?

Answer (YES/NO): NO